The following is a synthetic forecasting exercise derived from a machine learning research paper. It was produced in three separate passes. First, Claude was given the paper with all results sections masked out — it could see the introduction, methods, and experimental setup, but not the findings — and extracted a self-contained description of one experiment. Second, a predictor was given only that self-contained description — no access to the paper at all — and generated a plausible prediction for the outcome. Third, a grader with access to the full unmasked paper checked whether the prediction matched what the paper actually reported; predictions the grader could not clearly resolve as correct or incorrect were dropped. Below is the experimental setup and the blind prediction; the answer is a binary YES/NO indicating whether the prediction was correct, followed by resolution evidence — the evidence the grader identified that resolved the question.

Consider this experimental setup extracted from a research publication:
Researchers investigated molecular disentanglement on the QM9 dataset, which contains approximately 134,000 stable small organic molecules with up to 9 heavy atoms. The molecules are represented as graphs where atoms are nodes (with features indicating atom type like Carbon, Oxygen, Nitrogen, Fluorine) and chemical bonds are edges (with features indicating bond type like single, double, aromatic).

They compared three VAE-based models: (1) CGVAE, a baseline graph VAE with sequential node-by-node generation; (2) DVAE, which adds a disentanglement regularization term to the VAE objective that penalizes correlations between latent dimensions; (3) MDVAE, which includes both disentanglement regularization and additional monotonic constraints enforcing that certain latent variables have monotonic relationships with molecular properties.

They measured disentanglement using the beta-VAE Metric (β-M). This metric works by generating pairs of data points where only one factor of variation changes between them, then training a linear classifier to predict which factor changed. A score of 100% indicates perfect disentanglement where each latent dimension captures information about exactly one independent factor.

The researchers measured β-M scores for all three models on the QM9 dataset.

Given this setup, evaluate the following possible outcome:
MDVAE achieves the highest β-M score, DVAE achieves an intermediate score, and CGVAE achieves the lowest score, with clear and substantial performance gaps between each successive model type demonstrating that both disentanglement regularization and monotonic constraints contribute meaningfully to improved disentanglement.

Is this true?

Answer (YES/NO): NO